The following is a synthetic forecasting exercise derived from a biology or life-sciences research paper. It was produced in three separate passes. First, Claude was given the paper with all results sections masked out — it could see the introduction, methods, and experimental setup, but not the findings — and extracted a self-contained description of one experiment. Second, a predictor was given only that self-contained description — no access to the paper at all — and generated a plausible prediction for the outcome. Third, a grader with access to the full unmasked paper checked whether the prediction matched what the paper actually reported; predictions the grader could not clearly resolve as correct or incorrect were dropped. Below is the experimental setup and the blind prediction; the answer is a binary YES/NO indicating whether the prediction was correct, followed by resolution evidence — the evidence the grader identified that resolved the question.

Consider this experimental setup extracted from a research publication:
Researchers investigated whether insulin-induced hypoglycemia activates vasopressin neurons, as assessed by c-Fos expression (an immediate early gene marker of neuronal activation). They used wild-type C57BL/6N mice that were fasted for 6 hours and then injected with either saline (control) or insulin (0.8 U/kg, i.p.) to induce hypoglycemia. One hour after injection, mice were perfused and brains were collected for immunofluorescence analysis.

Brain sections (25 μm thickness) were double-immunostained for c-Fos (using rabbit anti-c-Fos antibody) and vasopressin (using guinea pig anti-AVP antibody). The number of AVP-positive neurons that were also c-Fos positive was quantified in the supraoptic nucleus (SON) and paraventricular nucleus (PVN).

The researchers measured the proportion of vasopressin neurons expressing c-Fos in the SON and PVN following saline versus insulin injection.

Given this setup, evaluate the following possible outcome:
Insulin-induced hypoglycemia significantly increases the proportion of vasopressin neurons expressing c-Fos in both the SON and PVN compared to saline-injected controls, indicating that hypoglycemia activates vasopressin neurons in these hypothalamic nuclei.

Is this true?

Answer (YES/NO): YES